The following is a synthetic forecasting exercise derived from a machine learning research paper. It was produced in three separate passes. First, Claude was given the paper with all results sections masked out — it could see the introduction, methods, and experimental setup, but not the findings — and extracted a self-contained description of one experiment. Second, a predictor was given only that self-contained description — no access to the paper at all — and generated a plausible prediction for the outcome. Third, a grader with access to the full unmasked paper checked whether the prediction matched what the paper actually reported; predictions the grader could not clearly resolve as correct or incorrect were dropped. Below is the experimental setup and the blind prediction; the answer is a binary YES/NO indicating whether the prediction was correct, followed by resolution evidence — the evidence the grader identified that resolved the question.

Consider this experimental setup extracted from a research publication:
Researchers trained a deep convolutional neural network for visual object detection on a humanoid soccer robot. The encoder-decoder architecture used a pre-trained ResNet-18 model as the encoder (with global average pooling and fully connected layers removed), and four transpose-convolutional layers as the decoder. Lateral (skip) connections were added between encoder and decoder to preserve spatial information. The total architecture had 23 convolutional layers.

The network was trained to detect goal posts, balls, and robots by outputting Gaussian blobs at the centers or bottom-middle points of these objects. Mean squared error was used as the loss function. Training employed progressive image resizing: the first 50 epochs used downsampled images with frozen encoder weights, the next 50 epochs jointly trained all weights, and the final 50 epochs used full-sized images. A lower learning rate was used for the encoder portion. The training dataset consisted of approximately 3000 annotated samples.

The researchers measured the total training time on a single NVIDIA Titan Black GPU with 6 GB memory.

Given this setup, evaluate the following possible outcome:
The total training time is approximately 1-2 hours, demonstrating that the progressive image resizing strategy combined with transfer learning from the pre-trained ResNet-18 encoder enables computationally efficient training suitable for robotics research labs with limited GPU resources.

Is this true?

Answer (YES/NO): NO